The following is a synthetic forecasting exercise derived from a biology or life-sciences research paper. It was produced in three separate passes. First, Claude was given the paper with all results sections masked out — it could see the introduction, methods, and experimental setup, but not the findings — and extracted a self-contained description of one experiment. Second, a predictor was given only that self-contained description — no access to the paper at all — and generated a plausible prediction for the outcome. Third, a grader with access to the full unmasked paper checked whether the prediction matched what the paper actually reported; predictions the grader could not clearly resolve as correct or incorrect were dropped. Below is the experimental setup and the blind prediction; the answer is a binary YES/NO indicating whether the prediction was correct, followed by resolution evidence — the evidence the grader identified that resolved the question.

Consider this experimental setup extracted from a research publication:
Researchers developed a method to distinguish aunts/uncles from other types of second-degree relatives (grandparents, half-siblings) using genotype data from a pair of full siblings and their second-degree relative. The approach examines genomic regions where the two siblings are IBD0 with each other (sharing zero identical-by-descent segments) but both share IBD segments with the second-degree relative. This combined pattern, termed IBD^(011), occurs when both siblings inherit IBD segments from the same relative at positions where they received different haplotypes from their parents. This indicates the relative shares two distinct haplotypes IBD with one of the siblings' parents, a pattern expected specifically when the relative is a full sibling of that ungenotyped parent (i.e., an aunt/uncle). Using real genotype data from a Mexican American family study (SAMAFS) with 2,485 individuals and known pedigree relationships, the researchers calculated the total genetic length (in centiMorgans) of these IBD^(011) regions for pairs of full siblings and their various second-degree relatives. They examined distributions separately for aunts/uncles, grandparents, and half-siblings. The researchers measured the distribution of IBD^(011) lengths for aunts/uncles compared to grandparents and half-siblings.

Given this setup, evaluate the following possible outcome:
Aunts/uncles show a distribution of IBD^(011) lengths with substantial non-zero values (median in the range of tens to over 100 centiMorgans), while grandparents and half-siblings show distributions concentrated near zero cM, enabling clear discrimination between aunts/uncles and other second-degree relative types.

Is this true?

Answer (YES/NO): YES